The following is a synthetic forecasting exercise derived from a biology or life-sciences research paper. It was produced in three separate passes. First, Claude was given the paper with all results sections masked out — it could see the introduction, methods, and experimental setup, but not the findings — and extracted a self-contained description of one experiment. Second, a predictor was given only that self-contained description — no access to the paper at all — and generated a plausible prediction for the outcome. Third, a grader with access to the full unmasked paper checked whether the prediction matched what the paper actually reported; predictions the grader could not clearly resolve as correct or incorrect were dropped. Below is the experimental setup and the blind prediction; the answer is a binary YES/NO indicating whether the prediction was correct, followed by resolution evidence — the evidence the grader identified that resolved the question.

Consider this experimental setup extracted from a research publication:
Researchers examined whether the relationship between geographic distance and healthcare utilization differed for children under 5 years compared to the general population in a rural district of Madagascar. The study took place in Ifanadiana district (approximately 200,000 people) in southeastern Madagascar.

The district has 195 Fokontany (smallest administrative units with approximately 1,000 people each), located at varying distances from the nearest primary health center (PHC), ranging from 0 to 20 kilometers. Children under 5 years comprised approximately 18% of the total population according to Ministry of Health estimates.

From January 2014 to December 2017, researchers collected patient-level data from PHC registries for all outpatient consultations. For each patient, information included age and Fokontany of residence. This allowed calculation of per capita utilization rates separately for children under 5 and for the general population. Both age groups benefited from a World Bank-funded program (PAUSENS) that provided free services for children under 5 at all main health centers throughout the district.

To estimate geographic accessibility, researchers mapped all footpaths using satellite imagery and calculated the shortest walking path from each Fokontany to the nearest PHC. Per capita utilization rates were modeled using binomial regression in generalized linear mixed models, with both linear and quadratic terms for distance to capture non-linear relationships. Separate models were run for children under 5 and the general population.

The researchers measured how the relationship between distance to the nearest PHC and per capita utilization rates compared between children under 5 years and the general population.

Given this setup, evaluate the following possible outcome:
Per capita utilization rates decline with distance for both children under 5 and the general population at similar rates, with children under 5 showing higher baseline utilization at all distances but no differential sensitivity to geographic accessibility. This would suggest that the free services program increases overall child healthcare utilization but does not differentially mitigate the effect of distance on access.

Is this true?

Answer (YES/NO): YES